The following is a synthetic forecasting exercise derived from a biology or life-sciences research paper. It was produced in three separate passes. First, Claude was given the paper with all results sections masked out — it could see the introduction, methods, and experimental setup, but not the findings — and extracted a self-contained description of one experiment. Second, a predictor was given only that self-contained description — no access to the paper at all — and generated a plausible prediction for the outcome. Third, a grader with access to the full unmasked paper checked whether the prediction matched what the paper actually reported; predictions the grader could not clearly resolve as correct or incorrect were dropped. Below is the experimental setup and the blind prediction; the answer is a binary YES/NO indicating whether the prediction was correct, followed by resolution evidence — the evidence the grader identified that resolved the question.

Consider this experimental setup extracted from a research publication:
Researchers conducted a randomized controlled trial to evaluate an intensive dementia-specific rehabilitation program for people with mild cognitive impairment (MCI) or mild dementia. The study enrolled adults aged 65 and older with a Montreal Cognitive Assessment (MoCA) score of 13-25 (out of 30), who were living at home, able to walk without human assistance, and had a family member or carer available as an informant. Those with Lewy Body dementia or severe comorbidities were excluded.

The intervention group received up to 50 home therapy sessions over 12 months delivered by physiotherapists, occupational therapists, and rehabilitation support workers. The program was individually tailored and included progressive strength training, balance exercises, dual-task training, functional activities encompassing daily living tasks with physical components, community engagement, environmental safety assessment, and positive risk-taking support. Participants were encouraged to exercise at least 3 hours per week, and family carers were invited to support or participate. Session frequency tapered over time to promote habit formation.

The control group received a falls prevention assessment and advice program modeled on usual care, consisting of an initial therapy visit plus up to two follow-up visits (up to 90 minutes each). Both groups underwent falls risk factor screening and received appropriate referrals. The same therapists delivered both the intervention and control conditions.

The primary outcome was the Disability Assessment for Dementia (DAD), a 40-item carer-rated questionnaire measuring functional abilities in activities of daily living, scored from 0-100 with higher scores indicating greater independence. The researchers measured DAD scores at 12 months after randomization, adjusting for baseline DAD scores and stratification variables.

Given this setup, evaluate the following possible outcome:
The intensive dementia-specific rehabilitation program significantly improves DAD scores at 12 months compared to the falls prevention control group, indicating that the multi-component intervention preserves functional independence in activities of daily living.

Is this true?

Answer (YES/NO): NO